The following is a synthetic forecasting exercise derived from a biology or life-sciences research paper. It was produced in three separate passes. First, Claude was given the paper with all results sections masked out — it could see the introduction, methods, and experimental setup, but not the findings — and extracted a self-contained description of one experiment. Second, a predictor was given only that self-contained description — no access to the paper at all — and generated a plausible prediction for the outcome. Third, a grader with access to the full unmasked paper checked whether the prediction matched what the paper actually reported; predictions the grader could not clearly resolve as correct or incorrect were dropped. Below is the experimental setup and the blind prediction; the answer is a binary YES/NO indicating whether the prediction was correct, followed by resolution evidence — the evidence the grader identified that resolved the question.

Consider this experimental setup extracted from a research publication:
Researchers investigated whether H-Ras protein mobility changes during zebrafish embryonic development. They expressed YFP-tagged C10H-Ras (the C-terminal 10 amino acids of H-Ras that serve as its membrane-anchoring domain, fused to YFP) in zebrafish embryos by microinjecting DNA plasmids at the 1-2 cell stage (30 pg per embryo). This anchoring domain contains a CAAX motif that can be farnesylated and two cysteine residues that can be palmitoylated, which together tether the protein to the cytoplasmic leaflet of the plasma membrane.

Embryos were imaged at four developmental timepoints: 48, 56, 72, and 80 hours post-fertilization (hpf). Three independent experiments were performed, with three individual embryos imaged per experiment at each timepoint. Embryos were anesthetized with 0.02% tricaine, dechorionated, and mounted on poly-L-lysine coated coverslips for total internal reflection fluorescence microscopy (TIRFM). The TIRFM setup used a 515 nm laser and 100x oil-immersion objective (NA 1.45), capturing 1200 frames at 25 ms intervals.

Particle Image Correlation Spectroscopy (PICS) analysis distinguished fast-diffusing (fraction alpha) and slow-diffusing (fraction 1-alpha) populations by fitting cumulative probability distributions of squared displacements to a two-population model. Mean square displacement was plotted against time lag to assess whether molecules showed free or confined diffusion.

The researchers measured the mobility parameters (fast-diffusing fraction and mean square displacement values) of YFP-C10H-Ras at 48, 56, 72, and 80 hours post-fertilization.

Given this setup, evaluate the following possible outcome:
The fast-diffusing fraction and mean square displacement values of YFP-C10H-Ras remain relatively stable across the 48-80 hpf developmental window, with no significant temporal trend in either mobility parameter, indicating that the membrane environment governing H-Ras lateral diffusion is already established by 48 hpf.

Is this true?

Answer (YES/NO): YES